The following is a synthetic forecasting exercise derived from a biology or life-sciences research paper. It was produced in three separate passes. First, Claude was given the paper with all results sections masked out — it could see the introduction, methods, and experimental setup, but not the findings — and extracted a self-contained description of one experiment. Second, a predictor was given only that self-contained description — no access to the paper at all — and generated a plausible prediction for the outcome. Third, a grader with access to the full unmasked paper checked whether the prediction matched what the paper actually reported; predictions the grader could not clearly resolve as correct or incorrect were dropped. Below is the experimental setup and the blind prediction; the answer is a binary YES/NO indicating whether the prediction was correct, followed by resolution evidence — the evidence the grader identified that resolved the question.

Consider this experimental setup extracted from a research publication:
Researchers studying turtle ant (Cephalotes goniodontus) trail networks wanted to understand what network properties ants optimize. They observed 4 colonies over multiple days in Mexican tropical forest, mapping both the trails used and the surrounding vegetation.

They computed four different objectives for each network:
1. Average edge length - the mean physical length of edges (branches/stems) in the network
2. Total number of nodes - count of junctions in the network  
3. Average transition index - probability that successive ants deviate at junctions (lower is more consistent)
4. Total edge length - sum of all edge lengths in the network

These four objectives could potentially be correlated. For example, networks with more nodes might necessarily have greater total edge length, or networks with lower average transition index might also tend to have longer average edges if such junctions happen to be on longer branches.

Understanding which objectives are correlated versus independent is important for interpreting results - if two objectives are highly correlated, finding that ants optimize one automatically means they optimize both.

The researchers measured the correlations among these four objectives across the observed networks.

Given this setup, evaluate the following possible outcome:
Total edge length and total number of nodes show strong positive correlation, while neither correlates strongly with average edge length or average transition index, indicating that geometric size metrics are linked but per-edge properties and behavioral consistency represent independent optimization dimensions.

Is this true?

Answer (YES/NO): NO